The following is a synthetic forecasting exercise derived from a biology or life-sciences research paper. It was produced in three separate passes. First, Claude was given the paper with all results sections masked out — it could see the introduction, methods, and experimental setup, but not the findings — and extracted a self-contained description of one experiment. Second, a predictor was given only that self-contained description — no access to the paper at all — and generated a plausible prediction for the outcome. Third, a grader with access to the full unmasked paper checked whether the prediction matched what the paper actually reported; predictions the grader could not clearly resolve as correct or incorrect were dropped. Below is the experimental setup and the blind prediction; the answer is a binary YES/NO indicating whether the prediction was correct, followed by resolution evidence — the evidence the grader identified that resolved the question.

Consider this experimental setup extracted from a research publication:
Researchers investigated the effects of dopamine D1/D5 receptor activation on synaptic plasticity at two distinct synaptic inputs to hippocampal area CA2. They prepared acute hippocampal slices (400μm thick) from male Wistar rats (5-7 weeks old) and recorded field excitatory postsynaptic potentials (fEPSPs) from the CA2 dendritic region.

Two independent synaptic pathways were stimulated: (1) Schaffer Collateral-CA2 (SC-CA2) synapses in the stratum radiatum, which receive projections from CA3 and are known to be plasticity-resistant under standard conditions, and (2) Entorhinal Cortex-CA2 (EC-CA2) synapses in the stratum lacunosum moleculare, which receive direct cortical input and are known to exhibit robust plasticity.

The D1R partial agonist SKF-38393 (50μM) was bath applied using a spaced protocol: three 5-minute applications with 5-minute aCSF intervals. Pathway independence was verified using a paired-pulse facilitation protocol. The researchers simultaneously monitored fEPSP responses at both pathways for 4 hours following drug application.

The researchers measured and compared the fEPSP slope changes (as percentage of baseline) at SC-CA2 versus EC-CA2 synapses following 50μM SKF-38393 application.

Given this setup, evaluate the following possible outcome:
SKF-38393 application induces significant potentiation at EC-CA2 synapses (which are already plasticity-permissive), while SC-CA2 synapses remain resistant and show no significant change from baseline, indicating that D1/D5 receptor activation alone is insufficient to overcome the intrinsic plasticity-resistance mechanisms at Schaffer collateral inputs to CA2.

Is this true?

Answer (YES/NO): YES